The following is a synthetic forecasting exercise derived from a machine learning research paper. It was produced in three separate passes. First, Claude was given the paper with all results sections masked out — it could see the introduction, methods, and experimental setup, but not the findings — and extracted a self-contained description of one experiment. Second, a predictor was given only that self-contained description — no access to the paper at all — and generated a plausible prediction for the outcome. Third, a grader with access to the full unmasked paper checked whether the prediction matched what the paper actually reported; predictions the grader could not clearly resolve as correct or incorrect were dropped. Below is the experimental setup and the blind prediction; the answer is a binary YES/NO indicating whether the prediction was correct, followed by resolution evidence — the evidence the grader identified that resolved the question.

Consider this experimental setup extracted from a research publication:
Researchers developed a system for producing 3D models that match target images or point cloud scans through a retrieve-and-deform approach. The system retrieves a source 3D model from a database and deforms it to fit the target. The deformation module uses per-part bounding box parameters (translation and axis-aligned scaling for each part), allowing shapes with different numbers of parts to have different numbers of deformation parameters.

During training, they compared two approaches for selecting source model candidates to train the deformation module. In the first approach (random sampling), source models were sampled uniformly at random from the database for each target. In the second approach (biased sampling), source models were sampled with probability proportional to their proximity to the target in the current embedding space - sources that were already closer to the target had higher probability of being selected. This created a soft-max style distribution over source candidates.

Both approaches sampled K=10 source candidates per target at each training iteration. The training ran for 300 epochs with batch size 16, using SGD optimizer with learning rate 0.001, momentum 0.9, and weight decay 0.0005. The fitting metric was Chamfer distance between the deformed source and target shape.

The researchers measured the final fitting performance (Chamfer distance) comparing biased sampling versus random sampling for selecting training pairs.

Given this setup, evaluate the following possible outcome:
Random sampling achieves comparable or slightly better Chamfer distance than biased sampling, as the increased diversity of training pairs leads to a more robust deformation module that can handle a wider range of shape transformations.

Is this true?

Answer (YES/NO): NO